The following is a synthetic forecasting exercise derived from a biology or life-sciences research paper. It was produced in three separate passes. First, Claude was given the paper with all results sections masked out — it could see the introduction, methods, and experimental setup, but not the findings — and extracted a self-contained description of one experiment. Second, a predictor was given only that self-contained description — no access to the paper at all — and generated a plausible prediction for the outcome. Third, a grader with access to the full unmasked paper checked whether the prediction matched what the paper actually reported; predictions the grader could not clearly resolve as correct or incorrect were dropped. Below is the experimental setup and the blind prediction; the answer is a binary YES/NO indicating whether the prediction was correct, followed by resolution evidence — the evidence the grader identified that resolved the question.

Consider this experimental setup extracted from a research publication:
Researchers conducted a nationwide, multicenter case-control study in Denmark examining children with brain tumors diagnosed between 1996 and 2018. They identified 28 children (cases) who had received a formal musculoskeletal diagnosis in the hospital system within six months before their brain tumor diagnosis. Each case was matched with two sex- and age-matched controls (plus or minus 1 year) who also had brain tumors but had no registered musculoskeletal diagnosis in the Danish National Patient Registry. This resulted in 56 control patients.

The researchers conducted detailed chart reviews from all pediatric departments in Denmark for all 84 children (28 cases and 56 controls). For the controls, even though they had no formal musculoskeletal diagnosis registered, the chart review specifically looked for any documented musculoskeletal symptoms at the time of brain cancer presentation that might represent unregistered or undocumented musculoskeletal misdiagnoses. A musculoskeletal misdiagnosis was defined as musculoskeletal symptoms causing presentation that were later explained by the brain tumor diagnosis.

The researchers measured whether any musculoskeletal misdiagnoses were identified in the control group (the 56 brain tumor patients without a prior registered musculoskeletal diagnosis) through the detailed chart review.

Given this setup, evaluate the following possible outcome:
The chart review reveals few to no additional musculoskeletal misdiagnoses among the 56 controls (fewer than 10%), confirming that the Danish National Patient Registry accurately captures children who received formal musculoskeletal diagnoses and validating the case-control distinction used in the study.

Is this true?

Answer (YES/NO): YES